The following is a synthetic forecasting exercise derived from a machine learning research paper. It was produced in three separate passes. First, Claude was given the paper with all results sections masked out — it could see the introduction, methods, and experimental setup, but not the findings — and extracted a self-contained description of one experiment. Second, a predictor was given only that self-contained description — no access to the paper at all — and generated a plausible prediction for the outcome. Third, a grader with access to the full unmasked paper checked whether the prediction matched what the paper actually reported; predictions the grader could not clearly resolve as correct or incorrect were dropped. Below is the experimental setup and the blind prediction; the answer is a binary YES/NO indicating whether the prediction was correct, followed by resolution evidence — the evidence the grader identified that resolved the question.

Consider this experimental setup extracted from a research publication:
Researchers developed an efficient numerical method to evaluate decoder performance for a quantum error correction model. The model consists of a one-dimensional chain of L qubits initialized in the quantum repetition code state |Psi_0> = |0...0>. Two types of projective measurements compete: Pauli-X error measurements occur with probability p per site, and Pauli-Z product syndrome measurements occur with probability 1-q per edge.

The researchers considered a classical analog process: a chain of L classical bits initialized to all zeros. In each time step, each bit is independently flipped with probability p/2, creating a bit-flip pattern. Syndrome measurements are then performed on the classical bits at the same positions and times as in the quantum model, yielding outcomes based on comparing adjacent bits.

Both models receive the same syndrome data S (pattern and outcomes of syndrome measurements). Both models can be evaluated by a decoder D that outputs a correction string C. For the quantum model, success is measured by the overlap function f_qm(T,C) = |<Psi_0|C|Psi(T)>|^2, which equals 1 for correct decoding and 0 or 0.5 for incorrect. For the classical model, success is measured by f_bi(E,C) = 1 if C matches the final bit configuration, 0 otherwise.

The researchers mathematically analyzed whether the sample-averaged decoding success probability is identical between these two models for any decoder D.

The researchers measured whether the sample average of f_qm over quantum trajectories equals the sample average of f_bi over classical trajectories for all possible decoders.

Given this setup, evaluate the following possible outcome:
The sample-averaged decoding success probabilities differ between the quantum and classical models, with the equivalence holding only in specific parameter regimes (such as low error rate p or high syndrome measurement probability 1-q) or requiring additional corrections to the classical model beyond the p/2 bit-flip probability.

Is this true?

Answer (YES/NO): NO